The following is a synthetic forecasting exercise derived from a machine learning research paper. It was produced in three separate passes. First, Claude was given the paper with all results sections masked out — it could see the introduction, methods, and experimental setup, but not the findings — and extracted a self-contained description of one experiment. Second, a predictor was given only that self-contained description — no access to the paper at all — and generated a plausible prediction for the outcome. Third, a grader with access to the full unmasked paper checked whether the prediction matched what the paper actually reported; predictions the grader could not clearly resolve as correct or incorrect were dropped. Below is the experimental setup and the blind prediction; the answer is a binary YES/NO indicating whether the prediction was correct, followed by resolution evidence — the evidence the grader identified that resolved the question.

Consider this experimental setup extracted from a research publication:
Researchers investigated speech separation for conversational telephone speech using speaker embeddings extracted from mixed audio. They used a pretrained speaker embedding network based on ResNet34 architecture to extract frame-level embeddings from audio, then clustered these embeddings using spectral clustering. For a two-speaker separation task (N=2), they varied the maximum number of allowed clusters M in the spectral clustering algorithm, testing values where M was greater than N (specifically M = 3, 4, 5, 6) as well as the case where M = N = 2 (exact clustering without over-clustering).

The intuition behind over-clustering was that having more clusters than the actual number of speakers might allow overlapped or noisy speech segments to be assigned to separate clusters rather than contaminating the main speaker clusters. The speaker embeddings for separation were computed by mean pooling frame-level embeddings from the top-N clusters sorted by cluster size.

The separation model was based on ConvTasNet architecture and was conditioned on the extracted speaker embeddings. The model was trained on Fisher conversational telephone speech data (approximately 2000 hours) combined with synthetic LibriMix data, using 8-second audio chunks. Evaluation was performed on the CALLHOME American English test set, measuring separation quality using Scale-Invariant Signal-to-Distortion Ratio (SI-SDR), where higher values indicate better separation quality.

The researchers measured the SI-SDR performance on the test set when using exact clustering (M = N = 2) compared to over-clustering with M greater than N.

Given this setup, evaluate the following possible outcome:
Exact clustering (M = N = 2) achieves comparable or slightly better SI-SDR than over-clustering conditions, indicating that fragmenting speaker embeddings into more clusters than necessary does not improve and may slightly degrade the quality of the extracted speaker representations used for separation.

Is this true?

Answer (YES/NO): NO